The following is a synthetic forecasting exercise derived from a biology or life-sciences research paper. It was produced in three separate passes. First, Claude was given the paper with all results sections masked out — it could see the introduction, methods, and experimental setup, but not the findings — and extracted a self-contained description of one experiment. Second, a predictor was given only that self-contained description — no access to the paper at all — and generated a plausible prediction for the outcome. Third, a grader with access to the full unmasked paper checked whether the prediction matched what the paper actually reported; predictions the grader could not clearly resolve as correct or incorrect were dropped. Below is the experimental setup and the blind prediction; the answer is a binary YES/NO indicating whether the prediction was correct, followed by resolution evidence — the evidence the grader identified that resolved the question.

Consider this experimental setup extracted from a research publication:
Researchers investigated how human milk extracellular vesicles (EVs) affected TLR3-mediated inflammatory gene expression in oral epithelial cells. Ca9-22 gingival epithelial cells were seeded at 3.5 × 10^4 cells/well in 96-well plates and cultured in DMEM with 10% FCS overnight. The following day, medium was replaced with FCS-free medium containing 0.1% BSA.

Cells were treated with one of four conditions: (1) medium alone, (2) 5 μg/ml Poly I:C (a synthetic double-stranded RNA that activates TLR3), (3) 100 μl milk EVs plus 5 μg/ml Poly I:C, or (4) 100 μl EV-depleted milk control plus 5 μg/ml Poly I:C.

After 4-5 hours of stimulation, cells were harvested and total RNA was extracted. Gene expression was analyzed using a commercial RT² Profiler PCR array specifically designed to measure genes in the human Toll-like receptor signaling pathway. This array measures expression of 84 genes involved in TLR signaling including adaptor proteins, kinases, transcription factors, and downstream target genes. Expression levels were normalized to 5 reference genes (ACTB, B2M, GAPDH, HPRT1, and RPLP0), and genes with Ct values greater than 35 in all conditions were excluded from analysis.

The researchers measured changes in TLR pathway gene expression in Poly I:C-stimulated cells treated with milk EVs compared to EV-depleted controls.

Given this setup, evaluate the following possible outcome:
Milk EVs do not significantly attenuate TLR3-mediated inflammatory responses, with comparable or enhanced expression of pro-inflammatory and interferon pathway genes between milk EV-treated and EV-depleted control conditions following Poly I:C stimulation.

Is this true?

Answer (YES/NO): NO